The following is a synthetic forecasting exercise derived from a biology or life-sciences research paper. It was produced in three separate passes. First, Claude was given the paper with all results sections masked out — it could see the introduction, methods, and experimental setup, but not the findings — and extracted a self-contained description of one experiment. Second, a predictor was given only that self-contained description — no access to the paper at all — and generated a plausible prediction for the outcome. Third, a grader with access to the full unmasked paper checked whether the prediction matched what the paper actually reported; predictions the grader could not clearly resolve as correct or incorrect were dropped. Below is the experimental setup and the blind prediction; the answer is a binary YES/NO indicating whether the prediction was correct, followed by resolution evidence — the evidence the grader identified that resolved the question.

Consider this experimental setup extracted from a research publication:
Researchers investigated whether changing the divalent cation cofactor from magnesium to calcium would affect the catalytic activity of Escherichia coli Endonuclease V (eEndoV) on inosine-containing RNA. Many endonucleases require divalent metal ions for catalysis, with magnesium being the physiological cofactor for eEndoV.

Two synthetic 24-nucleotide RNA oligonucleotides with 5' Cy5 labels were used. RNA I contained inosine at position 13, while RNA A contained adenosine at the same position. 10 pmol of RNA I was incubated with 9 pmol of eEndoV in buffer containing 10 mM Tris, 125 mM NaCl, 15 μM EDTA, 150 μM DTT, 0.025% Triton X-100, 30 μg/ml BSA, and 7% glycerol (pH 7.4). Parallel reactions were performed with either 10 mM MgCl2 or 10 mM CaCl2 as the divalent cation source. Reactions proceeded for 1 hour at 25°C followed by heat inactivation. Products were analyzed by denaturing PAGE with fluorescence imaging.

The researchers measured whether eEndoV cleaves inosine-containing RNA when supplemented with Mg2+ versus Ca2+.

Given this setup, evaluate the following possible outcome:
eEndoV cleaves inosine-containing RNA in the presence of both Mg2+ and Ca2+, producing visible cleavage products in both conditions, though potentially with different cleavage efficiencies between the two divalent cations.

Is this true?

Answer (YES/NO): NO